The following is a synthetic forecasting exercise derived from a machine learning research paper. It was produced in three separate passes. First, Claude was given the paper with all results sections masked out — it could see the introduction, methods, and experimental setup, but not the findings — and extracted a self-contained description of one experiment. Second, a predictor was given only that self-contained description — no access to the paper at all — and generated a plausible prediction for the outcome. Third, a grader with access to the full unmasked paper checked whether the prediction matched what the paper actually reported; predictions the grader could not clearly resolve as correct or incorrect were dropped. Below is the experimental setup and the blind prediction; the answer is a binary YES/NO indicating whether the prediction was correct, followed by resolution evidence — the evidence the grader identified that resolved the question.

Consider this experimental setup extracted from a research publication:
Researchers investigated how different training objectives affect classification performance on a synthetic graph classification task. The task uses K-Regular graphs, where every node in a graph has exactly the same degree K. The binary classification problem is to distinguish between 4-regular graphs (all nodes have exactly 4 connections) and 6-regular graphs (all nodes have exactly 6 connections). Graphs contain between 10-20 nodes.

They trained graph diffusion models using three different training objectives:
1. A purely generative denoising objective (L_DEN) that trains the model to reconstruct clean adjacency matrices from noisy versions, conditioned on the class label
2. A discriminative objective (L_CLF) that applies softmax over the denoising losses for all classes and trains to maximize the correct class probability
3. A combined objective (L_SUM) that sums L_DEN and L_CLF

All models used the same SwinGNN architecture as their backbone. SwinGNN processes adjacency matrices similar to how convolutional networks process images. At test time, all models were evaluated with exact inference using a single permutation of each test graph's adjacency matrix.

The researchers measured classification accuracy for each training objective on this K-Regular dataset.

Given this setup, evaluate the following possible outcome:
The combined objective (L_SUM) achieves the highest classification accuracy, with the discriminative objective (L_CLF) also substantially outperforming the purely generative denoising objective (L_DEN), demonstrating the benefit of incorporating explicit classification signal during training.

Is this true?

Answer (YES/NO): NO